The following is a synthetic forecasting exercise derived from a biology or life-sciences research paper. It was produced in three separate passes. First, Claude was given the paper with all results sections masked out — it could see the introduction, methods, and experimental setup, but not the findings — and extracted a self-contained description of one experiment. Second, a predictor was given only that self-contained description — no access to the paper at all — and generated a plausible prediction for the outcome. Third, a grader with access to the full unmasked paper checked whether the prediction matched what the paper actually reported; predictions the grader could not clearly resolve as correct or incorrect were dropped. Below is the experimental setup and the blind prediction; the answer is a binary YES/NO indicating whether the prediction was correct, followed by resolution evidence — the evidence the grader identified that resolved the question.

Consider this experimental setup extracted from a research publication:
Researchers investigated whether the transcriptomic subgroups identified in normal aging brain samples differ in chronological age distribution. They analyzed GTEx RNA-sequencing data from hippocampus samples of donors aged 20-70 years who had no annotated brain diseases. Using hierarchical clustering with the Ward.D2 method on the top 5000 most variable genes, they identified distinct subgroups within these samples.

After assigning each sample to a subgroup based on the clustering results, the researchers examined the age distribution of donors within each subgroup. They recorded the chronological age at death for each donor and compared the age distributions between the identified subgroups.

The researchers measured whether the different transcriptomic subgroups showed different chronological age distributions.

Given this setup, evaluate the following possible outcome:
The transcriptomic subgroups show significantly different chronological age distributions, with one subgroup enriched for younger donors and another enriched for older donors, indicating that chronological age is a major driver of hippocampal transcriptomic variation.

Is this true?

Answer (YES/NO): NO